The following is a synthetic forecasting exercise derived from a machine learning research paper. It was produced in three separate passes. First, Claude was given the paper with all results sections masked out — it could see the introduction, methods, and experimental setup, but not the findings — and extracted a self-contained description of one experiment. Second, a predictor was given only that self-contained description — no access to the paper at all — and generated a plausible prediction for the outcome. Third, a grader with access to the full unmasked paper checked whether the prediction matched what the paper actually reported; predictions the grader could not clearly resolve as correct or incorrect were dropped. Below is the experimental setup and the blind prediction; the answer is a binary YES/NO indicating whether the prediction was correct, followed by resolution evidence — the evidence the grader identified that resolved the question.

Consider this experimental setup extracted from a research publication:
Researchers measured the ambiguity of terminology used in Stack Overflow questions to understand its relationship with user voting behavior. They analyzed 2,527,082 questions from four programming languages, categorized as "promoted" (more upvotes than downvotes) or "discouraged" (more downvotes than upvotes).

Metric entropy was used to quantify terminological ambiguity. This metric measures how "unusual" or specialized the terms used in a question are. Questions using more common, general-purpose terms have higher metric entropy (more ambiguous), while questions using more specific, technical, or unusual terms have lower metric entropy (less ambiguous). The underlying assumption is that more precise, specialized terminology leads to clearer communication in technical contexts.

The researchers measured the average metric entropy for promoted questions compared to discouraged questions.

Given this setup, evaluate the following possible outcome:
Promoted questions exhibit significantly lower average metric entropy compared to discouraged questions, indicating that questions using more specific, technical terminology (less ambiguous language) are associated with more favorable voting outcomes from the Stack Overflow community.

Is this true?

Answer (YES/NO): YES